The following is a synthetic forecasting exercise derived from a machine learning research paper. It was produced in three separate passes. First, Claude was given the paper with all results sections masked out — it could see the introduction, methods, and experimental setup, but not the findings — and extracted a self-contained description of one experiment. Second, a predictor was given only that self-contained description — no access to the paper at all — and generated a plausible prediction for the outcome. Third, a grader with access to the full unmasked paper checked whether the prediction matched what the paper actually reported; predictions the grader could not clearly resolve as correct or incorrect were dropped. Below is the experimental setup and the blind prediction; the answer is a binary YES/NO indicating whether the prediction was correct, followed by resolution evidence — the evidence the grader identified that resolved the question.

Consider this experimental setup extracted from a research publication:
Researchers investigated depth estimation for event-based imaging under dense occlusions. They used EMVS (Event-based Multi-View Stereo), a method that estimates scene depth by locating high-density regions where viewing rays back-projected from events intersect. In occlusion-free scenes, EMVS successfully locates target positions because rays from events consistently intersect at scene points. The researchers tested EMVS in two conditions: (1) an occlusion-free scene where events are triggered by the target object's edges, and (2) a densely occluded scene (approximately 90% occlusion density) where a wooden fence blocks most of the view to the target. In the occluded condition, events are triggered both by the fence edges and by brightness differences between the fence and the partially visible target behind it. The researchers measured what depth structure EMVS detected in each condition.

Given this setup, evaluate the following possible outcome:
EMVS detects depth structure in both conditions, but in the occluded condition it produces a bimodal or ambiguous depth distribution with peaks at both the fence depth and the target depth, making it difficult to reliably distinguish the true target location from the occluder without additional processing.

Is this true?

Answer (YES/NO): NO